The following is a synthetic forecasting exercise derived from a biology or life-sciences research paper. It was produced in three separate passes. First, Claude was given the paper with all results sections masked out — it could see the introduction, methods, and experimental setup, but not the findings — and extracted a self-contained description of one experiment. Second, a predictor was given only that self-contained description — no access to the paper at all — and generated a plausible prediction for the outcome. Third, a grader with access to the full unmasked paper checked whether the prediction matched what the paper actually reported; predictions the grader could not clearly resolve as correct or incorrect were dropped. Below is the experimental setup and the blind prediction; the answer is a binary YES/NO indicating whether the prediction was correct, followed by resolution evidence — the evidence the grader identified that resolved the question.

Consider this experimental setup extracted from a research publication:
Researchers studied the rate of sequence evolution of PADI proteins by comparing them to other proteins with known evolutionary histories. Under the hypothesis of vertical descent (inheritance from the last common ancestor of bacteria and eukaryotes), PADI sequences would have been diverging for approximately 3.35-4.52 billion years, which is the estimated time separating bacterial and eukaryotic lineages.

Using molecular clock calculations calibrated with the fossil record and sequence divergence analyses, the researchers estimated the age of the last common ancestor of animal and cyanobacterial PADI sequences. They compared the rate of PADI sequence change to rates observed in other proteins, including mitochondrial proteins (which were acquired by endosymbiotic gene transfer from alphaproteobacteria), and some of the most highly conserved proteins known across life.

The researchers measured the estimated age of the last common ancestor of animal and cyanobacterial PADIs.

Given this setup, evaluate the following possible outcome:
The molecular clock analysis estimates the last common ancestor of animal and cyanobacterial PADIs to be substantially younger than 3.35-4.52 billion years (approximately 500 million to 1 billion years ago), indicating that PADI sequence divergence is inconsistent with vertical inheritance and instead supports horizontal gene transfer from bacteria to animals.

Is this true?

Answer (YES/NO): YES